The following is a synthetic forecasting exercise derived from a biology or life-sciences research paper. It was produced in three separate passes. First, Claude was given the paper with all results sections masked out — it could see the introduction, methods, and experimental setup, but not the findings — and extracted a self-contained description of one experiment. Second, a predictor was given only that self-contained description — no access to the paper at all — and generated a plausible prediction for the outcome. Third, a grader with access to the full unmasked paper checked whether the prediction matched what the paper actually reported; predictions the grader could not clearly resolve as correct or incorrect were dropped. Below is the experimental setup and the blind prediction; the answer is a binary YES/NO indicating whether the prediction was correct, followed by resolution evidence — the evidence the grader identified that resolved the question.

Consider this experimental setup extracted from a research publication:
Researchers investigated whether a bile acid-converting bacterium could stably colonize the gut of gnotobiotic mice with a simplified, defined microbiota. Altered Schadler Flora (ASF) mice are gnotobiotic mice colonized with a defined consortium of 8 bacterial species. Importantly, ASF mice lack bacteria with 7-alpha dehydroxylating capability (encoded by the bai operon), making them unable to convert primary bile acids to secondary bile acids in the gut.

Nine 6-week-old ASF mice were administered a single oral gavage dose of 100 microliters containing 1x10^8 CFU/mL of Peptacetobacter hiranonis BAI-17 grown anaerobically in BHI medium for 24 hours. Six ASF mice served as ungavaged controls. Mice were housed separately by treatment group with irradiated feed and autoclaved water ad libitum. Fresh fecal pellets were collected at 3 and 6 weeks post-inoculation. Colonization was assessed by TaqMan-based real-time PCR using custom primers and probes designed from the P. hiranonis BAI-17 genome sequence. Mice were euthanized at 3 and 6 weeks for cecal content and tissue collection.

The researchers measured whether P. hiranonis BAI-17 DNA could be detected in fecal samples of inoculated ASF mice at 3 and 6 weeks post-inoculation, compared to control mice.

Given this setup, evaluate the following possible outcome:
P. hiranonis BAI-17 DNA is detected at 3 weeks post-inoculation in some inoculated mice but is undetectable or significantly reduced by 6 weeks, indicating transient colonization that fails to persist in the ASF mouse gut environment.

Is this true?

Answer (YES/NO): NO